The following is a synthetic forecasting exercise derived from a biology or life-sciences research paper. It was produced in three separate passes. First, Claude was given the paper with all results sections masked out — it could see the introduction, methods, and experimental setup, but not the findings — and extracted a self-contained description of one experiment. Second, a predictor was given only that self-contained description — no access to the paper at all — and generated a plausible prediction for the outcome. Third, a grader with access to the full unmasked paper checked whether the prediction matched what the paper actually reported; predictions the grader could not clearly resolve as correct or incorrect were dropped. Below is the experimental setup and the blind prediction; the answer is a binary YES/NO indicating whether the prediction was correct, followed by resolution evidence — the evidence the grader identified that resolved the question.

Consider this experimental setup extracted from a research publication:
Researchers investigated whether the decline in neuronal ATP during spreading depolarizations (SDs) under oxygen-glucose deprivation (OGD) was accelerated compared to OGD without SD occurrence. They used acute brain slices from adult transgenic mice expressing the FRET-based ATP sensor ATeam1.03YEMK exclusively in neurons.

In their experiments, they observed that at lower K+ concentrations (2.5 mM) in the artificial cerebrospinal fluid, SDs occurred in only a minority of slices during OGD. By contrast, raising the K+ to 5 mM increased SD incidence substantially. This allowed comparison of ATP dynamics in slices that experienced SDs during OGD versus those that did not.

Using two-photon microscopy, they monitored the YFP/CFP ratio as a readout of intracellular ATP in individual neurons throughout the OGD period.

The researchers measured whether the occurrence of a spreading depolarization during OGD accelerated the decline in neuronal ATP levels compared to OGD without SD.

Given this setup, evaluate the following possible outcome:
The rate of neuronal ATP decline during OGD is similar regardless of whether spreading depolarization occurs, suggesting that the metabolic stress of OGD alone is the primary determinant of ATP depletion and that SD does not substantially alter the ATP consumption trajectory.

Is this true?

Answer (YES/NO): NO